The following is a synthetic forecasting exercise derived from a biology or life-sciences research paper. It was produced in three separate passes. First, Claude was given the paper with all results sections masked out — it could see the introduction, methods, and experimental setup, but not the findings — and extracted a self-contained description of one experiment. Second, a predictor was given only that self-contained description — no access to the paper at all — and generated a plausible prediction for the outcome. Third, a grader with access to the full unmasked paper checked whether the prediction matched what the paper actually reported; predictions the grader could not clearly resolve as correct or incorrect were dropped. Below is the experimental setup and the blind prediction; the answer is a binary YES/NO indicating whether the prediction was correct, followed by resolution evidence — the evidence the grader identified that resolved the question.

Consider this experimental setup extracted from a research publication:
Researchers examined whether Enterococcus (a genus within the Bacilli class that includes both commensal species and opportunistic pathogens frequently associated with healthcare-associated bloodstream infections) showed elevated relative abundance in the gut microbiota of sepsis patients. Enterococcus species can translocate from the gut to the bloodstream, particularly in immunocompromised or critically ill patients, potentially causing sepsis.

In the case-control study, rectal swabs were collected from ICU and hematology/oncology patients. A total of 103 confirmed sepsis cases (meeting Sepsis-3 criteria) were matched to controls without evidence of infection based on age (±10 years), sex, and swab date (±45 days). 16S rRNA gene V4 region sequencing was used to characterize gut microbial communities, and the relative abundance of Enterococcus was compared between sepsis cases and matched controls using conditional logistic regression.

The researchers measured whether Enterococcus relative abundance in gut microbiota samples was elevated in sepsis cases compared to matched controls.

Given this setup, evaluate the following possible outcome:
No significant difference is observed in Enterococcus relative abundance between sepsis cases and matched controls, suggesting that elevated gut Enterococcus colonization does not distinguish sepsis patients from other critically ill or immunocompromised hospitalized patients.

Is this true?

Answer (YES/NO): NO